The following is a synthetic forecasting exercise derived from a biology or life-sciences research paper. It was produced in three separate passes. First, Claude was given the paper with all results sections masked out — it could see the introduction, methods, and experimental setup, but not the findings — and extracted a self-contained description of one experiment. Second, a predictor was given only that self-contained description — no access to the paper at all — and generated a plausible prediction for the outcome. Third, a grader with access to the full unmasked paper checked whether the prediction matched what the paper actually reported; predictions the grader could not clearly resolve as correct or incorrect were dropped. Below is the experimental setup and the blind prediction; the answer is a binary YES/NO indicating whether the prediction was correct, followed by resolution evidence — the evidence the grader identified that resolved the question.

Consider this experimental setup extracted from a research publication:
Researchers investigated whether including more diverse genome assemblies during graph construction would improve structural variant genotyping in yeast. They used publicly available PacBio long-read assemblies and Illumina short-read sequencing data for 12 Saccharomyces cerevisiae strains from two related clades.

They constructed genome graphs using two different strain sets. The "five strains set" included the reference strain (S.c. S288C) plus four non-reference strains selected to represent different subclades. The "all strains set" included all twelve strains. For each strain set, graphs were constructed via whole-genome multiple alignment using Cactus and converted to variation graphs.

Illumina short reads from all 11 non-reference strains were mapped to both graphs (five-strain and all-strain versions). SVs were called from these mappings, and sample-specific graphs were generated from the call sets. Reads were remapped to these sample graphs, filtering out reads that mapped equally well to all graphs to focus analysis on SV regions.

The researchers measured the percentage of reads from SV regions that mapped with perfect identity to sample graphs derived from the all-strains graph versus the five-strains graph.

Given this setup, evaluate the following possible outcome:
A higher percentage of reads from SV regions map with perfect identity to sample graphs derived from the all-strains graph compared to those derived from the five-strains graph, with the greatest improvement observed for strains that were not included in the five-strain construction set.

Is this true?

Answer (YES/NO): NO